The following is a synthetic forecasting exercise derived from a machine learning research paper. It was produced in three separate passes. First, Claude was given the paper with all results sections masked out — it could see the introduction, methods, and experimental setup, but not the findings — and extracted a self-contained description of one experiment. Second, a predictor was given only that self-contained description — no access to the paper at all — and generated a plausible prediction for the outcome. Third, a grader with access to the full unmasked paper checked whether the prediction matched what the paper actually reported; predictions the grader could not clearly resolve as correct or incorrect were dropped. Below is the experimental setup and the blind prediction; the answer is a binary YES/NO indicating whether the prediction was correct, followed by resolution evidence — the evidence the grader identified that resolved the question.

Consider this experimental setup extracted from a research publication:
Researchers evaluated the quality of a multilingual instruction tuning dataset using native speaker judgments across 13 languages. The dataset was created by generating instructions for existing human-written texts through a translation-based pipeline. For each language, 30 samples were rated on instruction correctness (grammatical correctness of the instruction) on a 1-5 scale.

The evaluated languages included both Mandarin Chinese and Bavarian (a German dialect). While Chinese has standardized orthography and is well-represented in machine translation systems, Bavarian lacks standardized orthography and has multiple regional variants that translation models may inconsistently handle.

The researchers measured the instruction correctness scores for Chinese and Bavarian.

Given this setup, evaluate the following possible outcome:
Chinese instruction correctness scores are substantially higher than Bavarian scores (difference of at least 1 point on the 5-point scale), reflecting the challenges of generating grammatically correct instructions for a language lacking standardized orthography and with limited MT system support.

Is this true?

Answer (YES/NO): YES